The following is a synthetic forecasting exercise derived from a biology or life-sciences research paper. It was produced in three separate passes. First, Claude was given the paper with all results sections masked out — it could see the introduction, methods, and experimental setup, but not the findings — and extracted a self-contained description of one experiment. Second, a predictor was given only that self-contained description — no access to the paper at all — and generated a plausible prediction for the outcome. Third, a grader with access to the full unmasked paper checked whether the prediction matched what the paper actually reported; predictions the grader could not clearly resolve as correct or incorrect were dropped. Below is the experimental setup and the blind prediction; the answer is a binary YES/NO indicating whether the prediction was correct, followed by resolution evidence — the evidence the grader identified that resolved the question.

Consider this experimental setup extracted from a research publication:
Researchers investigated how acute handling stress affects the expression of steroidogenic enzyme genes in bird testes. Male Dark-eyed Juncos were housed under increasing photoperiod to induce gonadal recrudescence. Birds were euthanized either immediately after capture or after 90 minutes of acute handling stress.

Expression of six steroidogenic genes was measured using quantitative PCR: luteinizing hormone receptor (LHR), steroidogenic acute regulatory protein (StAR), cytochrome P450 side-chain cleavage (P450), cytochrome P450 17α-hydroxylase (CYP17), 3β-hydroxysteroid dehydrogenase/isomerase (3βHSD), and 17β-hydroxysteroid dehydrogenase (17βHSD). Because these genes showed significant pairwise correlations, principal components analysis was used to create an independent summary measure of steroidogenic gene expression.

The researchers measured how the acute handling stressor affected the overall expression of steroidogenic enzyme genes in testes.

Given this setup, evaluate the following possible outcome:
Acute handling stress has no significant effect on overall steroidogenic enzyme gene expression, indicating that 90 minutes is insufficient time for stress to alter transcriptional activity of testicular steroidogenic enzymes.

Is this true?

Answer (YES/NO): YES